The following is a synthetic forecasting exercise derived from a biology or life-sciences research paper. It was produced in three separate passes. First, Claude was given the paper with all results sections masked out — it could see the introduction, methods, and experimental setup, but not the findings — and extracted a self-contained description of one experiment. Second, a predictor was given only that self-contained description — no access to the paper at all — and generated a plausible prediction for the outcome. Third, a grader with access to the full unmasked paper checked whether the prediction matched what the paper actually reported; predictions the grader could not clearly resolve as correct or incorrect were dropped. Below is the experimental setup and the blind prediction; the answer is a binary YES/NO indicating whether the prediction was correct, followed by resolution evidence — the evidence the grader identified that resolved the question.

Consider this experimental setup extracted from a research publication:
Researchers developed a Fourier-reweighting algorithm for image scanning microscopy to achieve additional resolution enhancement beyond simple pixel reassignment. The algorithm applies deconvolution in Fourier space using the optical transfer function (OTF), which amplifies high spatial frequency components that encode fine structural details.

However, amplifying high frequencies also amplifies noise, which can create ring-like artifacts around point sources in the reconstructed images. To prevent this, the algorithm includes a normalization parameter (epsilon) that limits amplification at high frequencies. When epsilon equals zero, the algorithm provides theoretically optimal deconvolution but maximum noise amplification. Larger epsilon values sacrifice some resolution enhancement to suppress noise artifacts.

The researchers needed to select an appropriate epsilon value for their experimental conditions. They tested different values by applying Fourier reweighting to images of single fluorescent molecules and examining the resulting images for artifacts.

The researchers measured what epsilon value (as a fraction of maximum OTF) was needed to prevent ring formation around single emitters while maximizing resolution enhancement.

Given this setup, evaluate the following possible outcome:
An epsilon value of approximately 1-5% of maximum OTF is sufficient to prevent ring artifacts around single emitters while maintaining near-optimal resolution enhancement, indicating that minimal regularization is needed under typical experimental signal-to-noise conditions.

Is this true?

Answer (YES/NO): NO